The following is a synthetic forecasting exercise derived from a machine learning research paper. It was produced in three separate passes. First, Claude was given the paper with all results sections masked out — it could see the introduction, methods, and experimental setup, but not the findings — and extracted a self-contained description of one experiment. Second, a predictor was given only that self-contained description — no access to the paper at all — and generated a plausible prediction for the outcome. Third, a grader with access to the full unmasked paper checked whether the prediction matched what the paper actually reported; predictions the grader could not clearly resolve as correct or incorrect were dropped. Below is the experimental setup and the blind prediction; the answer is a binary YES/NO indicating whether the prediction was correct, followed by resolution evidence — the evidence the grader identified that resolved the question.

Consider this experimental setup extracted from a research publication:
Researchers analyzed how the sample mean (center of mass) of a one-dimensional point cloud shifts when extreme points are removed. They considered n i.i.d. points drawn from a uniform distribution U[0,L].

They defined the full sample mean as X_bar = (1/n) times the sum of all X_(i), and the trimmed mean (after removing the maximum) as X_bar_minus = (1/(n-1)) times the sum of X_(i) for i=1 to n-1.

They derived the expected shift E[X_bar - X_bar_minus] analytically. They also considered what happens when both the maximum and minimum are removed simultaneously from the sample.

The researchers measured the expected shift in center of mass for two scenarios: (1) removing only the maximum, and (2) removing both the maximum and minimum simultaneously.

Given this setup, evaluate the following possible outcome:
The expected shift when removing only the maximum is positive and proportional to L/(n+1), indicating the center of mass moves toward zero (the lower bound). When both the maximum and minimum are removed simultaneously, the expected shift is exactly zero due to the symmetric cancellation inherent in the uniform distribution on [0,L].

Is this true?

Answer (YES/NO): YES